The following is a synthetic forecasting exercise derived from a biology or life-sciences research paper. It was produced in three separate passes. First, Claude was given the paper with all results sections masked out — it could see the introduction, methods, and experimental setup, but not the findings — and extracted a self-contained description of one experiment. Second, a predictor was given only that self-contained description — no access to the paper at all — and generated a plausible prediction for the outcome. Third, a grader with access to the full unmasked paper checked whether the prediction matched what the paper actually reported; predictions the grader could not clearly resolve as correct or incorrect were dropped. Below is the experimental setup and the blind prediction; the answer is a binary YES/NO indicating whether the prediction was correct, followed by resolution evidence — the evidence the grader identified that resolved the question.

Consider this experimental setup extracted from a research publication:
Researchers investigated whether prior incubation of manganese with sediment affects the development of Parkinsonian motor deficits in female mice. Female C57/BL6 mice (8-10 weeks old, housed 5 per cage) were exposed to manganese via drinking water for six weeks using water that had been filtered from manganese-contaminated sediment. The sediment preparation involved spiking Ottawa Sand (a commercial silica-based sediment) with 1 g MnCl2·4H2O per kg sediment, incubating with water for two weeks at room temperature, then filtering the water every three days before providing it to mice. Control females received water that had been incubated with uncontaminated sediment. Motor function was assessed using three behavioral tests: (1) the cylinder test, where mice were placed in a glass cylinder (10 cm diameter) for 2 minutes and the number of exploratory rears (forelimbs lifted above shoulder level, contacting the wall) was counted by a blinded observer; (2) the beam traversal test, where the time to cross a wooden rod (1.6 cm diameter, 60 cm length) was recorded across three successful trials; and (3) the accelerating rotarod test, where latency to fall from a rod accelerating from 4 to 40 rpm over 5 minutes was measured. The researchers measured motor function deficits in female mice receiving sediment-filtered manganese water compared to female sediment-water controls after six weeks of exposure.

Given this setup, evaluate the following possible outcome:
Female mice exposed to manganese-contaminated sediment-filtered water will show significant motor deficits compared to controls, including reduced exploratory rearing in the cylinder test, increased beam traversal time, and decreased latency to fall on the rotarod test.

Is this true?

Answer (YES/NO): NO